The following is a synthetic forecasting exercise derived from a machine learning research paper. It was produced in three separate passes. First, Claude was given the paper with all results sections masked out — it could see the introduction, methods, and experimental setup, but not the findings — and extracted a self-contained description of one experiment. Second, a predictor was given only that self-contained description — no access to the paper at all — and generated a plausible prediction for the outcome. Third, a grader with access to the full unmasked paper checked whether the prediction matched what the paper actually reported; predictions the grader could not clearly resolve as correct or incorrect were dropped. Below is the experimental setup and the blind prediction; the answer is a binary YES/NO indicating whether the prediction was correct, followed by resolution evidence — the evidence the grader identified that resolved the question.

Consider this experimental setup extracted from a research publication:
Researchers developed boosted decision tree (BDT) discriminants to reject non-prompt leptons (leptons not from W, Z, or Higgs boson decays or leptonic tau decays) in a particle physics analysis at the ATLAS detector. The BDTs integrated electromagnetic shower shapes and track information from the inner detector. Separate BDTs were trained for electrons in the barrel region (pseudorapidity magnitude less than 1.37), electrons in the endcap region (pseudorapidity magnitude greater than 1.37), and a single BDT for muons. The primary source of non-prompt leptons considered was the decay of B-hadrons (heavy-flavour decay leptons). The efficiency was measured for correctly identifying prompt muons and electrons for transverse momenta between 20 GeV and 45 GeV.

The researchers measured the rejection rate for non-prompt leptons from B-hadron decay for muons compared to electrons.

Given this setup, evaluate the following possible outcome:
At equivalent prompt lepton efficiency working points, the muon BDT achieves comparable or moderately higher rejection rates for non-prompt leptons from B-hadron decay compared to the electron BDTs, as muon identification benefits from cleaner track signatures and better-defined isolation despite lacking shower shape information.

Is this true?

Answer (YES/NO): NO